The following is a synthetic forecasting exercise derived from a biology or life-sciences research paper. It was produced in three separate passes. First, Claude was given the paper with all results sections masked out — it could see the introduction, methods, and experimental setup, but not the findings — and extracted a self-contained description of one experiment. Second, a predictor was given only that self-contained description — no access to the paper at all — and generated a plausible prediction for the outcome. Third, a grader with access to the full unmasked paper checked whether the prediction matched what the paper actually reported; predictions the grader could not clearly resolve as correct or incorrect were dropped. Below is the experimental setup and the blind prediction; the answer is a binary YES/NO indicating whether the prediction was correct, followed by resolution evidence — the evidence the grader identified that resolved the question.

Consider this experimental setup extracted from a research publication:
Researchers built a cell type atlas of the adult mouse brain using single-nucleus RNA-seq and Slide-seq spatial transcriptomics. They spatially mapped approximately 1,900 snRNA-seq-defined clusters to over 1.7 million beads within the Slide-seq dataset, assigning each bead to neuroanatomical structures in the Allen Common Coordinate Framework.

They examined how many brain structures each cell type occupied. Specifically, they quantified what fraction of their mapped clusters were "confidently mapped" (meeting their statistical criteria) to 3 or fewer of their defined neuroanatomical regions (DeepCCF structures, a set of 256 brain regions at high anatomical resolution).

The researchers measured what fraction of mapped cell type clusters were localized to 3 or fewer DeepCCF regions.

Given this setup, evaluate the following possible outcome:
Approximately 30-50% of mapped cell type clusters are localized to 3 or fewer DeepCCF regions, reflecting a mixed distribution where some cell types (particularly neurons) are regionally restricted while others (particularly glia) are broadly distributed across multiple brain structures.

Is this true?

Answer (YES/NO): NO